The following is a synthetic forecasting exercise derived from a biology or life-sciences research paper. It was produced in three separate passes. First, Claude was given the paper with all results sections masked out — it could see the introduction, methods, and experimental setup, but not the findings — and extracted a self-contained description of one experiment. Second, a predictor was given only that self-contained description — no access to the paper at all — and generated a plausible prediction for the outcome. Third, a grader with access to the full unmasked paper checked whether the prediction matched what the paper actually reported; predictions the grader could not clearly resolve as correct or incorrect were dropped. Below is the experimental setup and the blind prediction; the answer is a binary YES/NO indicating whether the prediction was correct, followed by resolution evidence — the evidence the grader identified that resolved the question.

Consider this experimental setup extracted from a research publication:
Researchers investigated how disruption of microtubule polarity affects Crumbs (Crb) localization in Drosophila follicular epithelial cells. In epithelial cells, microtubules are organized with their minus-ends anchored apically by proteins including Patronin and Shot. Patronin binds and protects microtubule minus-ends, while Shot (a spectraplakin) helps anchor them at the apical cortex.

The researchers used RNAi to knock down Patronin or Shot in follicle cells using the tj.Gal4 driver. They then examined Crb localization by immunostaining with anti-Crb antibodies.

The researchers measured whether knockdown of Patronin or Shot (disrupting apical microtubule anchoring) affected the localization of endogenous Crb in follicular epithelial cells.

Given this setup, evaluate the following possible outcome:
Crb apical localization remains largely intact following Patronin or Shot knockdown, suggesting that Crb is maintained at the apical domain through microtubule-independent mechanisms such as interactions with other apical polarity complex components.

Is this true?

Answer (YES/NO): YES